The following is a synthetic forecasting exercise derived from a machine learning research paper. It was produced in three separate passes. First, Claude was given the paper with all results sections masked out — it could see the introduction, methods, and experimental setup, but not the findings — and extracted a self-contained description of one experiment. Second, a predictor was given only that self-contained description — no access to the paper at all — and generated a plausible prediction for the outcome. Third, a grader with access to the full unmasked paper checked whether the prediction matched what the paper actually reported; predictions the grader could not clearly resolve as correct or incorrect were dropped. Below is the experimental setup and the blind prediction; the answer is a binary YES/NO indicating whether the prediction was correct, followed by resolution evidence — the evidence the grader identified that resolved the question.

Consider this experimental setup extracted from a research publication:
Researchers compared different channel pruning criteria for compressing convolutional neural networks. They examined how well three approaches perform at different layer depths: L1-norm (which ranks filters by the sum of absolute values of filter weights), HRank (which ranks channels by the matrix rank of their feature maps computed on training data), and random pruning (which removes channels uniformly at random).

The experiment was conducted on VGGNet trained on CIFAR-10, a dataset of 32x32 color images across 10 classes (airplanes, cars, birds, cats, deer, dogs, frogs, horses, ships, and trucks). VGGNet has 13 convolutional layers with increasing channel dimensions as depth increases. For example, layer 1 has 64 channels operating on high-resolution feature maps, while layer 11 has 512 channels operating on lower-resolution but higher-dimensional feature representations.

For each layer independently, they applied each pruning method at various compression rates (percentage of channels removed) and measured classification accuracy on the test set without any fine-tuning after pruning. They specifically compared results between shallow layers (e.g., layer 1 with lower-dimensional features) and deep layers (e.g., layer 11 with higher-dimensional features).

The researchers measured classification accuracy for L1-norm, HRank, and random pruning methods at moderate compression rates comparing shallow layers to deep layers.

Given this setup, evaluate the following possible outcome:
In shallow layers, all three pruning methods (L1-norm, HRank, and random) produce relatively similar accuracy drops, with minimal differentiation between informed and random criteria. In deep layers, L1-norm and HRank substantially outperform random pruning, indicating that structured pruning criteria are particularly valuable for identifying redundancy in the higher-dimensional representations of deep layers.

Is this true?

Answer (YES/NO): NO